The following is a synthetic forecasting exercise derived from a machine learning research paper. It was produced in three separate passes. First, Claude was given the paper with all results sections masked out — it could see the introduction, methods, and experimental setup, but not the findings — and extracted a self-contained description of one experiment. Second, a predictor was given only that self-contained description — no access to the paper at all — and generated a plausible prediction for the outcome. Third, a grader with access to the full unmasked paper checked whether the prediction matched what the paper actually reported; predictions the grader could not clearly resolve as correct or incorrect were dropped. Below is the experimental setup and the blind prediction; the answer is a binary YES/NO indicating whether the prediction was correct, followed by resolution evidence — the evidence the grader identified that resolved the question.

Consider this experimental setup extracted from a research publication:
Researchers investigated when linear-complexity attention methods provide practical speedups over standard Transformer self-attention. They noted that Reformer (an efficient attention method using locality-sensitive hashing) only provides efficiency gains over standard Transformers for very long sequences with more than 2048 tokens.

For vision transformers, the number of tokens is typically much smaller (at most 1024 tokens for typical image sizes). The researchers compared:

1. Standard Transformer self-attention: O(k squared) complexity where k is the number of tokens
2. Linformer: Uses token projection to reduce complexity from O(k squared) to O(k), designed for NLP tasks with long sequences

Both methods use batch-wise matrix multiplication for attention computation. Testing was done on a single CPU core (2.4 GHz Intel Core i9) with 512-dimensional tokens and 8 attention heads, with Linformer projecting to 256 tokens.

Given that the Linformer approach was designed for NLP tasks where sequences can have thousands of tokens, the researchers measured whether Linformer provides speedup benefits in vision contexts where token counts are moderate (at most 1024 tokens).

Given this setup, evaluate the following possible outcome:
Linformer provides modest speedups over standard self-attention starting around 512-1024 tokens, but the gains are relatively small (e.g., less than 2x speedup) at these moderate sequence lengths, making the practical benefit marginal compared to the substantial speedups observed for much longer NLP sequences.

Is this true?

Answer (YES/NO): NO